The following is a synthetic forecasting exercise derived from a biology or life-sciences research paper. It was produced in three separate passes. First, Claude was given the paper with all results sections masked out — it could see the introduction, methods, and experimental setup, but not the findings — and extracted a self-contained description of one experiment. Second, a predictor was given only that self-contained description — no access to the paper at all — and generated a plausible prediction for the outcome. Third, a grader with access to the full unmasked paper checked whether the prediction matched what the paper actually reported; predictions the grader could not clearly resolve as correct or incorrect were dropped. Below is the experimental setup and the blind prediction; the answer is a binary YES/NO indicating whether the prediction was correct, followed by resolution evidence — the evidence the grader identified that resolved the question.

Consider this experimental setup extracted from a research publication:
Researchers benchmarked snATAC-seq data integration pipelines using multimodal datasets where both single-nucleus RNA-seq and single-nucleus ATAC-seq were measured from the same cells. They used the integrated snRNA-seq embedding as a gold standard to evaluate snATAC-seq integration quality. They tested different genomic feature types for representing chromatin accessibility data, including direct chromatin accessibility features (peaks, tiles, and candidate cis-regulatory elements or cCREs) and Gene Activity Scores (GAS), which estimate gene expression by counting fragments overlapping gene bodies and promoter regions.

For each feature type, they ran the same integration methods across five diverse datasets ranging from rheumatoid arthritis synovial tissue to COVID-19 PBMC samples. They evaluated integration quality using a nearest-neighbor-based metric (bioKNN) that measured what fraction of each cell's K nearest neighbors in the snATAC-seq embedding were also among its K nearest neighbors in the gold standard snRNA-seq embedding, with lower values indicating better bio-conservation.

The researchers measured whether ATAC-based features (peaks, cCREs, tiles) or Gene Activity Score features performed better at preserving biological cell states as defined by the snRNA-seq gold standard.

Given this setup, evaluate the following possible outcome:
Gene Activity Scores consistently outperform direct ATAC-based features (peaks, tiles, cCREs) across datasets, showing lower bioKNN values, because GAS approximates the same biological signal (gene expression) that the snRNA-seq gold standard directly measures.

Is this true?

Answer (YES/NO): NO